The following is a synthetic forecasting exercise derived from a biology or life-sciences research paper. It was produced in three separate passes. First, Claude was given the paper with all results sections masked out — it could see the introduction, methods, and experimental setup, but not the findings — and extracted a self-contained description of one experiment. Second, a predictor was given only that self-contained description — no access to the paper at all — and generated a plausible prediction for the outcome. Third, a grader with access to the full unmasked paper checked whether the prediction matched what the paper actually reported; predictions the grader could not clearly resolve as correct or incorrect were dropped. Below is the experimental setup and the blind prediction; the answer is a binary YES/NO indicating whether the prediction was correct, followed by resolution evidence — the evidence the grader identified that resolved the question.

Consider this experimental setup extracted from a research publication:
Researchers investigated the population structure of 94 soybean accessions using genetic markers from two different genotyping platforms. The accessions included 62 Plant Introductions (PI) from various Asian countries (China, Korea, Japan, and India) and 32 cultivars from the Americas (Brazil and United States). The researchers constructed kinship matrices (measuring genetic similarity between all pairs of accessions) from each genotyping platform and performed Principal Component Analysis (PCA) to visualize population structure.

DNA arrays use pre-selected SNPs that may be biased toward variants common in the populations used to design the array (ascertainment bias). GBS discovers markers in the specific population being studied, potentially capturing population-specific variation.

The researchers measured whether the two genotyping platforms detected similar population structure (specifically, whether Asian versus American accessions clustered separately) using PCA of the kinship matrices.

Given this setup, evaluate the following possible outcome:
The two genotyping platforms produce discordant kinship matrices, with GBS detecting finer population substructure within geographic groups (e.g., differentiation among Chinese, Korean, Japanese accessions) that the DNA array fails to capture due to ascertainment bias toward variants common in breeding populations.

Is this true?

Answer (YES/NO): NO